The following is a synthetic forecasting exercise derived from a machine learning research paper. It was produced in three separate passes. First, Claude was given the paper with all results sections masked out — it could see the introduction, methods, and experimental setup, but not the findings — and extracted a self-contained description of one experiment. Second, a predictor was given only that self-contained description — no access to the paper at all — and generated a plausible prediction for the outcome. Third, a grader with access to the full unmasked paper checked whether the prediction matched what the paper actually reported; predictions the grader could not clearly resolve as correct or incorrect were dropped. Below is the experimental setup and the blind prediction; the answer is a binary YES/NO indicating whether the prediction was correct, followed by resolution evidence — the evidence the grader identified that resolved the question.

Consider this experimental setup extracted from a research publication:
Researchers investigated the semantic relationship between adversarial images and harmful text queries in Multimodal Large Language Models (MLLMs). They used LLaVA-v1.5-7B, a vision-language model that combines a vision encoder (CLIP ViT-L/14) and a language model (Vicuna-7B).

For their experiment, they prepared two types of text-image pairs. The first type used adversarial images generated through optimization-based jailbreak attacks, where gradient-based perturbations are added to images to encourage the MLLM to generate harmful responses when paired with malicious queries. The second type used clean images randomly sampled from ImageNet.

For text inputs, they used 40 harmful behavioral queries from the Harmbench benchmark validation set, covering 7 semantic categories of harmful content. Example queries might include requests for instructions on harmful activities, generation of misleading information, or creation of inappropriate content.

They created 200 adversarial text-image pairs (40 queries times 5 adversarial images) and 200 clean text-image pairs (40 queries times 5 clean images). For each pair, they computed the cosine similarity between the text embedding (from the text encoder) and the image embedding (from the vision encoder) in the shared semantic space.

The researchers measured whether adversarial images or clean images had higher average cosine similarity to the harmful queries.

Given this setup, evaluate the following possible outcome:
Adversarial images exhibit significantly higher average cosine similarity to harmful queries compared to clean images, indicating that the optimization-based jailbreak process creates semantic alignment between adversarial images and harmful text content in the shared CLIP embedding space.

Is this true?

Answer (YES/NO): YES